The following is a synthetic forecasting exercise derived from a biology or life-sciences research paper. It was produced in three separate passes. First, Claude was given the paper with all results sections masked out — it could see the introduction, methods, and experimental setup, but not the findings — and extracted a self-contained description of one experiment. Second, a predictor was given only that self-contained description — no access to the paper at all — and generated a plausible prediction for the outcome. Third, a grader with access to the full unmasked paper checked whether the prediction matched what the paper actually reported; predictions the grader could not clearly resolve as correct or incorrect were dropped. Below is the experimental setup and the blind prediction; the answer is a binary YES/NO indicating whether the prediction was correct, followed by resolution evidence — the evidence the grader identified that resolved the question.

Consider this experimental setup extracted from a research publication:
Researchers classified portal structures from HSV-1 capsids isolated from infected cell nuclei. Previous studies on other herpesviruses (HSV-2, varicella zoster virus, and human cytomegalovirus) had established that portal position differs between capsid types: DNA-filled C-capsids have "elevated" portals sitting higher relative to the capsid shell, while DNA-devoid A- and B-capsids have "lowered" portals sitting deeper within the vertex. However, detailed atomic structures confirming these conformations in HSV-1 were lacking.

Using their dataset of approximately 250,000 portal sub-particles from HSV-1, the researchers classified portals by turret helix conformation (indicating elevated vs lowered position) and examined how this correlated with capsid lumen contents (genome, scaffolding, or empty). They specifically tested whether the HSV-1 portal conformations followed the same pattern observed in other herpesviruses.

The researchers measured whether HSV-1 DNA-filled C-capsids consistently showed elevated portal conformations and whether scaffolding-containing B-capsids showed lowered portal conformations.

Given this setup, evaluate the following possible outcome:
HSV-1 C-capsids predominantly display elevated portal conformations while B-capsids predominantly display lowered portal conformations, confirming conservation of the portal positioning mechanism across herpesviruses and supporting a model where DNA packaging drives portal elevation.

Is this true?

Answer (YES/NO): NO